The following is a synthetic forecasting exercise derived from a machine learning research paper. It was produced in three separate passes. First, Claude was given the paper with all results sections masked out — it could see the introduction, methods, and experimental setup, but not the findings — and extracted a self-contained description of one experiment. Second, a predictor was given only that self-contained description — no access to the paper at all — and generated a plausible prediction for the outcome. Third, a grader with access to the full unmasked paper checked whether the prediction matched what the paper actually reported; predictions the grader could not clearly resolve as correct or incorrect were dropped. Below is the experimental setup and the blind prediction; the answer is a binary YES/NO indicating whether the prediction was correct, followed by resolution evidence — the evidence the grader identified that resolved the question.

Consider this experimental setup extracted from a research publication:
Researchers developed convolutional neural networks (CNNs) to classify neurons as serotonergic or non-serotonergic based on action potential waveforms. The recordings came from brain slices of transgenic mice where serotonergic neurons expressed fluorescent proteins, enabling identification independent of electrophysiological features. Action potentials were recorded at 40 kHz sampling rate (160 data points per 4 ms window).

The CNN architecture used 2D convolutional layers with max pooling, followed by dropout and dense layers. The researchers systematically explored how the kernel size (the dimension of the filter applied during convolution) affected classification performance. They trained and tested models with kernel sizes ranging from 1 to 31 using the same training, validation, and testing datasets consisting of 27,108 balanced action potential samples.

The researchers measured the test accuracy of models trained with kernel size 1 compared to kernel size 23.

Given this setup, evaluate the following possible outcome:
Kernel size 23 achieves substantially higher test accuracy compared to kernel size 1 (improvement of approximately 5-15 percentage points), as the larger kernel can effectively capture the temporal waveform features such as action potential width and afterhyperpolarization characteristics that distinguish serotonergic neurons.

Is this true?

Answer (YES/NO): YES